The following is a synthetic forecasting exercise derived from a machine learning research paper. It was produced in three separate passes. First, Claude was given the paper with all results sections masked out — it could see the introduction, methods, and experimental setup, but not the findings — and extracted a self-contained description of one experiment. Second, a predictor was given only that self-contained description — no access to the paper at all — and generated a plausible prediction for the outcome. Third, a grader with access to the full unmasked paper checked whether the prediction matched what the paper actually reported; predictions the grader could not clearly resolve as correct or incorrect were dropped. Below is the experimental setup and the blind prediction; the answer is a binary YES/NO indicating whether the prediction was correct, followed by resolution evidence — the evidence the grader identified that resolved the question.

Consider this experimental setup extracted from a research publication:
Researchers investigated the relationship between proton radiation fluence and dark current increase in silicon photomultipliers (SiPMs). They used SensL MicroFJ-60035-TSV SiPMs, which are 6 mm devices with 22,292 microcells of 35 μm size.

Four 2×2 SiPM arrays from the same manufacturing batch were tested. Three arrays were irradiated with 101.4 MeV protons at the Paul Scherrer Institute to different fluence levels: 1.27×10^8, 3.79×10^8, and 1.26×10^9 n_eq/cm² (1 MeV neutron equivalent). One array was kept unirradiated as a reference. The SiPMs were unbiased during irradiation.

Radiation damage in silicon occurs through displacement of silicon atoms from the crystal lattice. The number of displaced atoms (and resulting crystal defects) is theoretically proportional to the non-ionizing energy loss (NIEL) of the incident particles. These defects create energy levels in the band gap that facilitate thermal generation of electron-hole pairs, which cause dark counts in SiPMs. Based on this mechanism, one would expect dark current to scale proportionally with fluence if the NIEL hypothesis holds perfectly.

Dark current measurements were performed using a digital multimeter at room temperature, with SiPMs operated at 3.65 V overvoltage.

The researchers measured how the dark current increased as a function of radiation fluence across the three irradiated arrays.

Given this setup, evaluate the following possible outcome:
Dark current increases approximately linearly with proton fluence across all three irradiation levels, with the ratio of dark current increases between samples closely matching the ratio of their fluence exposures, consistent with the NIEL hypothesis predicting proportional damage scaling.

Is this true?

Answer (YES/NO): YES